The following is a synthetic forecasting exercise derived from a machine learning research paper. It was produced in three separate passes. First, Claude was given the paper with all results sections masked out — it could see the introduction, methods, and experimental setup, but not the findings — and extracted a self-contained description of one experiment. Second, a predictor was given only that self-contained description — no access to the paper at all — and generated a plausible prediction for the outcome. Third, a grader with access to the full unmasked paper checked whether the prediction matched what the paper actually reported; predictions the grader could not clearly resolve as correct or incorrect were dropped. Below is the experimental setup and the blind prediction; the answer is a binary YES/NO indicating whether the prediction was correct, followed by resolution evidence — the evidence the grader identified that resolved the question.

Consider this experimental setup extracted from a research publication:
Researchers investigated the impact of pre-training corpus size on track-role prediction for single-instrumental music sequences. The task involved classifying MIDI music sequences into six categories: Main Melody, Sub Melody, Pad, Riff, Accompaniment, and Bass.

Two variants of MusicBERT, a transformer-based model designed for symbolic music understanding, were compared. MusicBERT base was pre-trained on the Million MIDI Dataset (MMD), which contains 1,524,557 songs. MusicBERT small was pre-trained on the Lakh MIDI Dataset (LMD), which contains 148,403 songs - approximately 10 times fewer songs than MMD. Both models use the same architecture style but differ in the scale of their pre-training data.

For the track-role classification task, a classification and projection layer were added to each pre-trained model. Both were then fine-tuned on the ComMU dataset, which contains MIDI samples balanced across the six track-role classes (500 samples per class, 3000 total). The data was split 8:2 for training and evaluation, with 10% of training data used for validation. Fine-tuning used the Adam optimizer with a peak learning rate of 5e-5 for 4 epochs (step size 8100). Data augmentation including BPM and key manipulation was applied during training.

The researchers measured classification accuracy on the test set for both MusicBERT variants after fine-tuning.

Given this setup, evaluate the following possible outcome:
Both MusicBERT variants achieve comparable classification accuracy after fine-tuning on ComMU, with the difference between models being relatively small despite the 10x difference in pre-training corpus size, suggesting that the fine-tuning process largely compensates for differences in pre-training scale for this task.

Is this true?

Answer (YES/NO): YES